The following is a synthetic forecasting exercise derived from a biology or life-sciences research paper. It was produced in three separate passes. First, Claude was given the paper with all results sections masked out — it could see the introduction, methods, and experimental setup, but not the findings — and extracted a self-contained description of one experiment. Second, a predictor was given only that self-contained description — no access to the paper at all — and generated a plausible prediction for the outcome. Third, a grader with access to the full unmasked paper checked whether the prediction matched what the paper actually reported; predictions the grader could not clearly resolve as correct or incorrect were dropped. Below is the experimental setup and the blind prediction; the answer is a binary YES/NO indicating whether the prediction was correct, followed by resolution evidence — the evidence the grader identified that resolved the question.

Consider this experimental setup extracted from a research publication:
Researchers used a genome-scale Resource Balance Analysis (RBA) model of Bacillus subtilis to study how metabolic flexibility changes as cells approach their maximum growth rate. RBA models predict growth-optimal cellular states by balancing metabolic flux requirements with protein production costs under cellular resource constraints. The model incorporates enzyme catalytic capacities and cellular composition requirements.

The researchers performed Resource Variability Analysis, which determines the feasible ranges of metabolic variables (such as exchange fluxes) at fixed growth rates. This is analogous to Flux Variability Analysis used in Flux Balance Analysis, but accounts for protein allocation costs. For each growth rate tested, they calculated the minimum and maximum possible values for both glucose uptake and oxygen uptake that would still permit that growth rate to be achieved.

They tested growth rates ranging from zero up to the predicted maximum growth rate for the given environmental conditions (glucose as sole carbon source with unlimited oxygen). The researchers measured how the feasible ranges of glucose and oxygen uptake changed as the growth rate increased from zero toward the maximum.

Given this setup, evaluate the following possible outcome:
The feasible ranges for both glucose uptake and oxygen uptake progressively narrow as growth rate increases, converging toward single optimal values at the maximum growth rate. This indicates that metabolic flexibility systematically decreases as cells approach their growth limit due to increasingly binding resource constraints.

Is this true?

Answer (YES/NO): NO